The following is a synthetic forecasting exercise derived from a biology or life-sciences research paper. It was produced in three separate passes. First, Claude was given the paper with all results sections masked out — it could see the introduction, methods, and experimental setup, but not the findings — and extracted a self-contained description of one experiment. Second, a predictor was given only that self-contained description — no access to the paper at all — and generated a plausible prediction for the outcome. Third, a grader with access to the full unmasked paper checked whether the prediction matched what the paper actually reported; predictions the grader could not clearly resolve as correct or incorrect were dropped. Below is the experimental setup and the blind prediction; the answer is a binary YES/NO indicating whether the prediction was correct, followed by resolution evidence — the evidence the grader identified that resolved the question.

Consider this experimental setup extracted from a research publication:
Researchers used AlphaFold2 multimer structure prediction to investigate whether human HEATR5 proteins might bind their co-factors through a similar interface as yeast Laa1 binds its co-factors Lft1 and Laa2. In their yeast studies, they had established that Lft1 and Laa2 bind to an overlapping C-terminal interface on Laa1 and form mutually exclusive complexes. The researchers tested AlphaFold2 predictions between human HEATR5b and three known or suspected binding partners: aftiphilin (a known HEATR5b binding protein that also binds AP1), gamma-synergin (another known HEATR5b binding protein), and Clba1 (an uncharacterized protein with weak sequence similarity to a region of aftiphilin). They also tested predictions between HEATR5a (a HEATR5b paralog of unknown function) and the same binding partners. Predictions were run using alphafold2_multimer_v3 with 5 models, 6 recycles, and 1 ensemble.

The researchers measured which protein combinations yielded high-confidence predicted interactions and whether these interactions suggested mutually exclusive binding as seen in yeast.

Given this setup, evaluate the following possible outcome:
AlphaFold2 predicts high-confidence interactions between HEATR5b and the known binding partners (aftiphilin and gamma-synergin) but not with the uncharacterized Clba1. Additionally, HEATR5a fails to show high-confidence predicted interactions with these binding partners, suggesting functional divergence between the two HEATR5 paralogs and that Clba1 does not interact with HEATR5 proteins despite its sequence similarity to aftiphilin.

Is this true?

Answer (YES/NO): NO